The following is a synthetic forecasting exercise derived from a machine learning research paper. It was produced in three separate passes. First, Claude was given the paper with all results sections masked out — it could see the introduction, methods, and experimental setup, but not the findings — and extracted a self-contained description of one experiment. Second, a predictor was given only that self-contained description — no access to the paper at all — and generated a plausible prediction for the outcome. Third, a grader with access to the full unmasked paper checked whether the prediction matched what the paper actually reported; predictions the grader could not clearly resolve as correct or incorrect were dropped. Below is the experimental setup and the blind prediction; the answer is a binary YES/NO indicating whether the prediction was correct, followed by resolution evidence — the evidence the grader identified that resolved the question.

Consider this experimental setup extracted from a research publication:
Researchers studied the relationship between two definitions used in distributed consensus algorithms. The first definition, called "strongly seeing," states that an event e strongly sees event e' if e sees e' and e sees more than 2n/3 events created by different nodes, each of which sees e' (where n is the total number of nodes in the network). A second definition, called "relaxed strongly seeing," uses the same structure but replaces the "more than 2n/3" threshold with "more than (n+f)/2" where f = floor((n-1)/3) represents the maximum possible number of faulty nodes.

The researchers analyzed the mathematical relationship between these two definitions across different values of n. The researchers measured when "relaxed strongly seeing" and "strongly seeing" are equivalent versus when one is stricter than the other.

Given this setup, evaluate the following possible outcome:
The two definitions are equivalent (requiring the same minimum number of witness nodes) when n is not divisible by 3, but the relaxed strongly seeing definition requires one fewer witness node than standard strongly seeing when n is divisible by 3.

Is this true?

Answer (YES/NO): NO